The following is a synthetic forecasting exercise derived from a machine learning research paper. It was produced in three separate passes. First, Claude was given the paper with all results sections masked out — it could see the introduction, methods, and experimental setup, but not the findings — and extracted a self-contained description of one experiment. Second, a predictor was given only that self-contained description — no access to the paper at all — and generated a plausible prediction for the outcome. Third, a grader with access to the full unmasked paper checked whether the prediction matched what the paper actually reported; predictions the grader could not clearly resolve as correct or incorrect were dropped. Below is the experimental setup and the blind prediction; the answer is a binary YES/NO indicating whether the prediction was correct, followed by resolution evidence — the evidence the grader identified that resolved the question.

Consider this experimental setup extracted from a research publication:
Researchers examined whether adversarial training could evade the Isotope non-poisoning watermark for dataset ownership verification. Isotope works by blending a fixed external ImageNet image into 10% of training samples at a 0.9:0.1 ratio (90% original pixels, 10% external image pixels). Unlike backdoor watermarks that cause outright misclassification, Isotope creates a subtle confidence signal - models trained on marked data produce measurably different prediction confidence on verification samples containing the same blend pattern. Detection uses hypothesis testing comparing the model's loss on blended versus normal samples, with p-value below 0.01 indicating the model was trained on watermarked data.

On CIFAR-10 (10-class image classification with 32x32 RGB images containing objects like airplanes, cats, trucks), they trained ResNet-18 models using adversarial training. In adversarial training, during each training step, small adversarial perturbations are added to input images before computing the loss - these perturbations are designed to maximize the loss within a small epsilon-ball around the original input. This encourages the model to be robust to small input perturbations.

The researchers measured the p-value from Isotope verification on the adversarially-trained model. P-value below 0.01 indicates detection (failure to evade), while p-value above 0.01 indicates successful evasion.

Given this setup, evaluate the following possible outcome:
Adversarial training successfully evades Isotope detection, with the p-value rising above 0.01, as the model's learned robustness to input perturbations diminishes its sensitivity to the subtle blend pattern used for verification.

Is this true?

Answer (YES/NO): YES